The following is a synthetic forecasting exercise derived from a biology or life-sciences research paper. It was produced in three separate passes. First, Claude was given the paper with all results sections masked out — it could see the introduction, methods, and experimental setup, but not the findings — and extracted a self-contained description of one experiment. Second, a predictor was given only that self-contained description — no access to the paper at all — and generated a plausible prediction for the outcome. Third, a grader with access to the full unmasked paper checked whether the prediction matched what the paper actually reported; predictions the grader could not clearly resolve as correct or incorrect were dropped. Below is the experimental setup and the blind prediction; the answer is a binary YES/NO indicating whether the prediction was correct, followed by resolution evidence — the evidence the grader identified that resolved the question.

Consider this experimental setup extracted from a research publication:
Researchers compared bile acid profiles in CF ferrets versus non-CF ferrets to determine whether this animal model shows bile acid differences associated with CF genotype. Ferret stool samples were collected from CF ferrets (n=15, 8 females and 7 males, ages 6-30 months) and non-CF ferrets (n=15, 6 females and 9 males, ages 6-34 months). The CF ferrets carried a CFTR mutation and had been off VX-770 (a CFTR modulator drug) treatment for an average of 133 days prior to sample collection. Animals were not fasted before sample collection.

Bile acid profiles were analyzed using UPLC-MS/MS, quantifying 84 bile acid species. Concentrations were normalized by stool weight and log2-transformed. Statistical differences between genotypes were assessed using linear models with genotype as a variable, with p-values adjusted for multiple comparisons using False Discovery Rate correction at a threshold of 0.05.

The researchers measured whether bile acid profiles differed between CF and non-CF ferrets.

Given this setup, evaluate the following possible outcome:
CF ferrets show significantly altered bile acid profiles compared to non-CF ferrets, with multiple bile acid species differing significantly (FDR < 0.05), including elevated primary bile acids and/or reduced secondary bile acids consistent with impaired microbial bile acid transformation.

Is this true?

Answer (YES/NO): YES